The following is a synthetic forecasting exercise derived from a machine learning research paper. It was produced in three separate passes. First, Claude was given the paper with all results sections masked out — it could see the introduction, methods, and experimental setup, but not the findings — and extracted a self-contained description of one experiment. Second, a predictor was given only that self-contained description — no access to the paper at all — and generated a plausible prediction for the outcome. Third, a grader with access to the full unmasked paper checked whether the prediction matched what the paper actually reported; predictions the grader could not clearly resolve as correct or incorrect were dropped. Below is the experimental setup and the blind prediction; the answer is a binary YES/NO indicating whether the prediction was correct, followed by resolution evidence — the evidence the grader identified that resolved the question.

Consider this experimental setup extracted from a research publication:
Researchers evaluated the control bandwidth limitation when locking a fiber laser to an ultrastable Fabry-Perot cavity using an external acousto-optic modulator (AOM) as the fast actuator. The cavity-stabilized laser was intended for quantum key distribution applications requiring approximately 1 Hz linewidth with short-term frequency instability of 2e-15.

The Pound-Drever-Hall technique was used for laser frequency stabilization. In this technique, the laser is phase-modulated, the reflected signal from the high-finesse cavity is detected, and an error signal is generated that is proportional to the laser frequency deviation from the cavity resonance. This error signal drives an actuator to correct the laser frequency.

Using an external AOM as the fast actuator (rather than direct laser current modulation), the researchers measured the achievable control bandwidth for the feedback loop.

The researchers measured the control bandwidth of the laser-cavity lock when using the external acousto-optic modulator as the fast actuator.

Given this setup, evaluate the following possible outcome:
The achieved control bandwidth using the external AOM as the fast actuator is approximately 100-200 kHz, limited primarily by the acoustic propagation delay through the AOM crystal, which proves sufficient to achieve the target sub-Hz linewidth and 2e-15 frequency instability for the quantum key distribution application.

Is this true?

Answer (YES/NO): NO